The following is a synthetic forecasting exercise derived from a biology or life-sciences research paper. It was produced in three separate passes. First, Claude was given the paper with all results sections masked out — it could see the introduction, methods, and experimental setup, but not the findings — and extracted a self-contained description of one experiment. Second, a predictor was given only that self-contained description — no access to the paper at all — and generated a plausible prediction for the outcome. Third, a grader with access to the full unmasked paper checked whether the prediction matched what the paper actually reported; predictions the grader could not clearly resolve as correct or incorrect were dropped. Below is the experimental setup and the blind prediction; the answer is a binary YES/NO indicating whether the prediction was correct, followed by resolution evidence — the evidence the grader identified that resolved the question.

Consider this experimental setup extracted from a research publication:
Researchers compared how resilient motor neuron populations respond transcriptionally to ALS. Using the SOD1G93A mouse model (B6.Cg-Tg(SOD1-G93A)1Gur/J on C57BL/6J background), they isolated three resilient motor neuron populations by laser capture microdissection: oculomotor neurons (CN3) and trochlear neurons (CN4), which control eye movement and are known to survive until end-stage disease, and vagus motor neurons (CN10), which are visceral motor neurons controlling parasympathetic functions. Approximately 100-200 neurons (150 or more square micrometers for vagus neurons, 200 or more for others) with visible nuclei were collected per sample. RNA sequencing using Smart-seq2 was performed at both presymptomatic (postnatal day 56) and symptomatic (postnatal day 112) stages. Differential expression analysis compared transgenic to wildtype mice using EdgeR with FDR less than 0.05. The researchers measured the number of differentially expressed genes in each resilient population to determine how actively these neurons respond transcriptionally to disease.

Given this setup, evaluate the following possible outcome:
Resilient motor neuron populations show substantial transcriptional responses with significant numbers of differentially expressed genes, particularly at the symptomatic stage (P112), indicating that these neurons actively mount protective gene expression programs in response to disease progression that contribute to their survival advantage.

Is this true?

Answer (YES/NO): NO